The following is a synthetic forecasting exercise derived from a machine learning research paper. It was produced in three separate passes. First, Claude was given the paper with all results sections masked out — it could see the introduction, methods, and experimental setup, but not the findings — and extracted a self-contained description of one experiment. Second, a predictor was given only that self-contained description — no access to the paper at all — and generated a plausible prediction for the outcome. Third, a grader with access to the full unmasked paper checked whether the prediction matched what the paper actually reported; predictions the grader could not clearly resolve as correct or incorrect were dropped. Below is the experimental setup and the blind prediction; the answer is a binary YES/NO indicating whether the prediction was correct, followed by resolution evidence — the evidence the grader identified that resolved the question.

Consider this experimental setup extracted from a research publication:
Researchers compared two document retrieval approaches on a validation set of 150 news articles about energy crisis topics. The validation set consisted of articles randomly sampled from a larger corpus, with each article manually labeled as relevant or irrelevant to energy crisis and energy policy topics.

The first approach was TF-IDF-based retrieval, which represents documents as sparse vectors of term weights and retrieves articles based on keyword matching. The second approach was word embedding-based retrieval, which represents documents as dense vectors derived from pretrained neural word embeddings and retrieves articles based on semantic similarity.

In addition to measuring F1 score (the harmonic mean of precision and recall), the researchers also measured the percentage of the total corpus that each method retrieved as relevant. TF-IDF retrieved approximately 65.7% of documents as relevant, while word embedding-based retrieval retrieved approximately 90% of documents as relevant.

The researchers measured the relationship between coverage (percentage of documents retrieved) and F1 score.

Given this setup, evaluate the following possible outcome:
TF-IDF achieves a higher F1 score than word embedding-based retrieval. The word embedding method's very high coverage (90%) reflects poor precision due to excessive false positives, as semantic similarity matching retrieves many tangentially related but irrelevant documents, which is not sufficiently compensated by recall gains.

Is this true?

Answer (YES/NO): YES